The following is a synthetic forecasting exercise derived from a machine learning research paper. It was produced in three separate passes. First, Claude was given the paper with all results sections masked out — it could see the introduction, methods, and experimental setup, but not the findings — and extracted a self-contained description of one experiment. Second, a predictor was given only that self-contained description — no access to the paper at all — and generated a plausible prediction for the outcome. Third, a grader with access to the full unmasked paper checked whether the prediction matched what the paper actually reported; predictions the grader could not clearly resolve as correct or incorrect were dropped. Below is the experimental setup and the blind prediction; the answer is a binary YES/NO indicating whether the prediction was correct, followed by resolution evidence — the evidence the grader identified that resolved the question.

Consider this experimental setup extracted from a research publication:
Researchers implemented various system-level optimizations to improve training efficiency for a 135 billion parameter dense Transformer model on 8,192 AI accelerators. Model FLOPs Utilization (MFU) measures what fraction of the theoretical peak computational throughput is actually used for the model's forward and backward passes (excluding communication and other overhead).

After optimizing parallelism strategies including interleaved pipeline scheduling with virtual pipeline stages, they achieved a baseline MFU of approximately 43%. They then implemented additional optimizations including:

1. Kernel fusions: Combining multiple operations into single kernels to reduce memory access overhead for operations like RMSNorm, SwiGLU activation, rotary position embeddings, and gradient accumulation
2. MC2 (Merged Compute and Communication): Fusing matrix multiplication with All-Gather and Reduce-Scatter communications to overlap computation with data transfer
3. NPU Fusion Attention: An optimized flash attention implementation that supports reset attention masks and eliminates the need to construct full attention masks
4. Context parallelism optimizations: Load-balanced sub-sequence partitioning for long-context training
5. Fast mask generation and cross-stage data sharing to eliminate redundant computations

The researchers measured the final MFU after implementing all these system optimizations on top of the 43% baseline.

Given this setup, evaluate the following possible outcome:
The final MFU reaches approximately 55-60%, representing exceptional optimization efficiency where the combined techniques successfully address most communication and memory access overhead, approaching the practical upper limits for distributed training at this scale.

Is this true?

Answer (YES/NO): NO